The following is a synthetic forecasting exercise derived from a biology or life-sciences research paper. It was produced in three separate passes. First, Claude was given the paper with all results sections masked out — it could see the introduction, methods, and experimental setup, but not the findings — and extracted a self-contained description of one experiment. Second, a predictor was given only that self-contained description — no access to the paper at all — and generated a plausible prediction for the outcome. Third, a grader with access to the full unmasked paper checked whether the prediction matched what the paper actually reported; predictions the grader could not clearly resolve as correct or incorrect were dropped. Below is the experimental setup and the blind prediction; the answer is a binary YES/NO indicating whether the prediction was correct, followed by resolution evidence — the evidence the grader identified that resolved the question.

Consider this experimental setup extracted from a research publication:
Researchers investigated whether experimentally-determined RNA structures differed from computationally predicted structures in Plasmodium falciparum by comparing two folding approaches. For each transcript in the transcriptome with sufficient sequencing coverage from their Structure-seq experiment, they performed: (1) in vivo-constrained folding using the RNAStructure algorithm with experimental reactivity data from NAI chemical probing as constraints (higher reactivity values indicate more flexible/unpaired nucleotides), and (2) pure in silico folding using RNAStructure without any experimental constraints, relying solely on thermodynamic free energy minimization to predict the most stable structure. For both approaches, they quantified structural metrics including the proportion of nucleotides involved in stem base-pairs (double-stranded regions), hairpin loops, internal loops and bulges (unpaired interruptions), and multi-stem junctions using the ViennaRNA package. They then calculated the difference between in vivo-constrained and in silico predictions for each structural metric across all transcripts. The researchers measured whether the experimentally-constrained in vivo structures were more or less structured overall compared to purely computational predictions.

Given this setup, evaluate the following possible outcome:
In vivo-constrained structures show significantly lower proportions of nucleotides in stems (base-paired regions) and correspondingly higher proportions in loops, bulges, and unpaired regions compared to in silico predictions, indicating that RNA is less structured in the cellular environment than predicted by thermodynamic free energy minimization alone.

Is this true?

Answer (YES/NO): NO